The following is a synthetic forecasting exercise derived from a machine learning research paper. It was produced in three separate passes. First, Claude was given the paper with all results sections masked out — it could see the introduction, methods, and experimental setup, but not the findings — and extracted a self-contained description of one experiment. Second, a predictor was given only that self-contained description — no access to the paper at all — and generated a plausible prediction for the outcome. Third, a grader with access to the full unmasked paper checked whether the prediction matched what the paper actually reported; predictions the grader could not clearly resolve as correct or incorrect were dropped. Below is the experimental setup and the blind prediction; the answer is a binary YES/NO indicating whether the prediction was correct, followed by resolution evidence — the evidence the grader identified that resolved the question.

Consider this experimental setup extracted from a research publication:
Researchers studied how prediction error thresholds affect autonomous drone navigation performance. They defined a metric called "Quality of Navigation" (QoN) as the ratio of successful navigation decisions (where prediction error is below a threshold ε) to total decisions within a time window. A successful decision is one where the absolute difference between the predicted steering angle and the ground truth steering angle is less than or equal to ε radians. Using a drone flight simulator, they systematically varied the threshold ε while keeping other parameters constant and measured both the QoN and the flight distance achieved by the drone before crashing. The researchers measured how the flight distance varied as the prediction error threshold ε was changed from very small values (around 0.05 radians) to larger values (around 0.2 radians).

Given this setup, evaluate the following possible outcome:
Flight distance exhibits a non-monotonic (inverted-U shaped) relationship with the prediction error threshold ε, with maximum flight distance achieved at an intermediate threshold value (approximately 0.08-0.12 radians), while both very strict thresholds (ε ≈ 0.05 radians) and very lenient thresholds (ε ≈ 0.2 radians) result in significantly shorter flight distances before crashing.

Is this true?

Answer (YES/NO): NO